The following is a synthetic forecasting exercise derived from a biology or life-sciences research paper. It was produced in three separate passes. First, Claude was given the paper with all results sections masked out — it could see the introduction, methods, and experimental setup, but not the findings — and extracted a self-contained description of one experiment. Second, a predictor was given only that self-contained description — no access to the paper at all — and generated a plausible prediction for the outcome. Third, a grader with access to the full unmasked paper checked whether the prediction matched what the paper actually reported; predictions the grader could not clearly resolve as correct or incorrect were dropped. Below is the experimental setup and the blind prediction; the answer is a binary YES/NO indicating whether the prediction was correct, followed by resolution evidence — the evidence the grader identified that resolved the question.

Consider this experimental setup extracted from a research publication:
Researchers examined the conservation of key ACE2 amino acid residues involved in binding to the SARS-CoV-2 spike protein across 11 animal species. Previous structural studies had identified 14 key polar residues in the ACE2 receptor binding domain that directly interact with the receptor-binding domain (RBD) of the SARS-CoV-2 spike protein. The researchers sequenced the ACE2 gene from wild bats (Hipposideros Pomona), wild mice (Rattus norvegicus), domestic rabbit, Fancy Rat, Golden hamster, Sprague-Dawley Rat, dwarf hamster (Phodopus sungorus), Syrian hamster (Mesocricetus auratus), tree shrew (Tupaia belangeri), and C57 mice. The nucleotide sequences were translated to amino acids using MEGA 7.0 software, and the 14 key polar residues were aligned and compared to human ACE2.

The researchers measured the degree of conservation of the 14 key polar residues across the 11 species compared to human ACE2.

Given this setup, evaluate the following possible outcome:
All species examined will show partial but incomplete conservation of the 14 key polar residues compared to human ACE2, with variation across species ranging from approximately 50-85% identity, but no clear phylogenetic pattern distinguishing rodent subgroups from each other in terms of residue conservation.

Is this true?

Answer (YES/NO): NO